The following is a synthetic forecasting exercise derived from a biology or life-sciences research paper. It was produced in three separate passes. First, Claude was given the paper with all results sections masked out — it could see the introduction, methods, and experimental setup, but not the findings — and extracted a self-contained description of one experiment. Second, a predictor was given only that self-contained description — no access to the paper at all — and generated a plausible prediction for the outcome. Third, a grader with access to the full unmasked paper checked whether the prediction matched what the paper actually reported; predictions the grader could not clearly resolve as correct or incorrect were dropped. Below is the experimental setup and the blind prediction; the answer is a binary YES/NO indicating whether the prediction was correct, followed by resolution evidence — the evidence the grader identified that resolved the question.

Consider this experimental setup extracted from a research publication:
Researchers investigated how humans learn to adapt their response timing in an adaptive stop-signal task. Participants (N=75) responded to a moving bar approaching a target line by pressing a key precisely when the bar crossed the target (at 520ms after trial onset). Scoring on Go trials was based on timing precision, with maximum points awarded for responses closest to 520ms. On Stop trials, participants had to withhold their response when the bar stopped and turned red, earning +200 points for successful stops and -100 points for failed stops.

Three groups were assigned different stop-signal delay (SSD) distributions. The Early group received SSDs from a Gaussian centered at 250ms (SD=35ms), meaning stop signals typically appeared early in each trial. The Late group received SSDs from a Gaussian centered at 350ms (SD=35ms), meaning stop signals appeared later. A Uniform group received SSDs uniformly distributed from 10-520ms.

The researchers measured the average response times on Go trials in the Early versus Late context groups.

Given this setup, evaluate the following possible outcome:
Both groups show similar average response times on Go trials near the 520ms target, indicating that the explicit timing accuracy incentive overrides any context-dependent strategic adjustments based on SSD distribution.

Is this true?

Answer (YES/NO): NO